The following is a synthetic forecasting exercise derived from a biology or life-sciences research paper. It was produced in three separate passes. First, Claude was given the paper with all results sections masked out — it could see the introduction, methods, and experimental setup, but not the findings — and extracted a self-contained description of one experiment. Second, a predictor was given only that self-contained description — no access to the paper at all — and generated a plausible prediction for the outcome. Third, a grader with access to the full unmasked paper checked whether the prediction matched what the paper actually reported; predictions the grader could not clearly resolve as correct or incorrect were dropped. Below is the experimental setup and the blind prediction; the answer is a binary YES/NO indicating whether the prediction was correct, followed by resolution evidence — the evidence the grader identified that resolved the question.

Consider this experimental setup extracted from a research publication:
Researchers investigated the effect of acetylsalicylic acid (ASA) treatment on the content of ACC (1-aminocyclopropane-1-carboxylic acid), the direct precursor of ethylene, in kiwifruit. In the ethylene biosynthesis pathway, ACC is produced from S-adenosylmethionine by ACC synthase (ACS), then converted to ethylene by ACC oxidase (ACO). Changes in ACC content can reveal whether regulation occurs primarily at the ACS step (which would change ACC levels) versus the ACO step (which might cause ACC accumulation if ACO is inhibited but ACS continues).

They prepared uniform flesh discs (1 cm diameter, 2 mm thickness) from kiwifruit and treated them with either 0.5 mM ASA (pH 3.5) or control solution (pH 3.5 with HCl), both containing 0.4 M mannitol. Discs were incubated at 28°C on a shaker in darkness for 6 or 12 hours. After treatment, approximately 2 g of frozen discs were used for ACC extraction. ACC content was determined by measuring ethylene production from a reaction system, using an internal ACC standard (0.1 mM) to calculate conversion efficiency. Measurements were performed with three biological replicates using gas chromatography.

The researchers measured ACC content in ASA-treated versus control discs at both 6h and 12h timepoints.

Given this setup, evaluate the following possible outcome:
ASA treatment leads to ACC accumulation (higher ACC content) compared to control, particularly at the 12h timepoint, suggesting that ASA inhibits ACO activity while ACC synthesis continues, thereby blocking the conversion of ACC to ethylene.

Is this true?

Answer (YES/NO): NO